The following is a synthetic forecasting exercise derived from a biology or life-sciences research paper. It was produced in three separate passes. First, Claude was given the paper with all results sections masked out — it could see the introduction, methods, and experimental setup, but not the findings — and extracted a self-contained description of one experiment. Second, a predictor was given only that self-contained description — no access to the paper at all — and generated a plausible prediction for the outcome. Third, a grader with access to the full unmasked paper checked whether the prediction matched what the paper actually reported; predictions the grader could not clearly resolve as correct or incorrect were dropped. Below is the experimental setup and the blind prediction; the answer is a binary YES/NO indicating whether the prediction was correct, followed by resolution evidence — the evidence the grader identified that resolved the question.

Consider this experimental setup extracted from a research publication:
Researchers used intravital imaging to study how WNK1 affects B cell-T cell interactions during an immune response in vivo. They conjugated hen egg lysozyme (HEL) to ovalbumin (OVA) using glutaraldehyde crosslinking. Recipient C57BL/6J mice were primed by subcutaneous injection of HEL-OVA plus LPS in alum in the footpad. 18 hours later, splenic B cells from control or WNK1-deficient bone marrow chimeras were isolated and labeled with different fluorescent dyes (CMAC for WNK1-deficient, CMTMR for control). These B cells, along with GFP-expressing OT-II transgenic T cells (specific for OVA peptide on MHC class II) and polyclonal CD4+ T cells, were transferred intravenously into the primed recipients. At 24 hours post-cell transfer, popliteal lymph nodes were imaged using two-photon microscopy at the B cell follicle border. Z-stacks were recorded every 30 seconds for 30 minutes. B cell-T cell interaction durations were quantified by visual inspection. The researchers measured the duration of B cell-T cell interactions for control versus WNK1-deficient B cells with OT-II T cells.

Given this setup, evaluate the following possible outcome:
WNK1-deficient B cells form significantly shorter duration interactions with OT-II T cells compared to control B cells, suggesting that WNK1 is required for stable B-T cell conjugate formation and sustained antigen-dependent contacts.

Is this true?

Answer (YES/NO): NO